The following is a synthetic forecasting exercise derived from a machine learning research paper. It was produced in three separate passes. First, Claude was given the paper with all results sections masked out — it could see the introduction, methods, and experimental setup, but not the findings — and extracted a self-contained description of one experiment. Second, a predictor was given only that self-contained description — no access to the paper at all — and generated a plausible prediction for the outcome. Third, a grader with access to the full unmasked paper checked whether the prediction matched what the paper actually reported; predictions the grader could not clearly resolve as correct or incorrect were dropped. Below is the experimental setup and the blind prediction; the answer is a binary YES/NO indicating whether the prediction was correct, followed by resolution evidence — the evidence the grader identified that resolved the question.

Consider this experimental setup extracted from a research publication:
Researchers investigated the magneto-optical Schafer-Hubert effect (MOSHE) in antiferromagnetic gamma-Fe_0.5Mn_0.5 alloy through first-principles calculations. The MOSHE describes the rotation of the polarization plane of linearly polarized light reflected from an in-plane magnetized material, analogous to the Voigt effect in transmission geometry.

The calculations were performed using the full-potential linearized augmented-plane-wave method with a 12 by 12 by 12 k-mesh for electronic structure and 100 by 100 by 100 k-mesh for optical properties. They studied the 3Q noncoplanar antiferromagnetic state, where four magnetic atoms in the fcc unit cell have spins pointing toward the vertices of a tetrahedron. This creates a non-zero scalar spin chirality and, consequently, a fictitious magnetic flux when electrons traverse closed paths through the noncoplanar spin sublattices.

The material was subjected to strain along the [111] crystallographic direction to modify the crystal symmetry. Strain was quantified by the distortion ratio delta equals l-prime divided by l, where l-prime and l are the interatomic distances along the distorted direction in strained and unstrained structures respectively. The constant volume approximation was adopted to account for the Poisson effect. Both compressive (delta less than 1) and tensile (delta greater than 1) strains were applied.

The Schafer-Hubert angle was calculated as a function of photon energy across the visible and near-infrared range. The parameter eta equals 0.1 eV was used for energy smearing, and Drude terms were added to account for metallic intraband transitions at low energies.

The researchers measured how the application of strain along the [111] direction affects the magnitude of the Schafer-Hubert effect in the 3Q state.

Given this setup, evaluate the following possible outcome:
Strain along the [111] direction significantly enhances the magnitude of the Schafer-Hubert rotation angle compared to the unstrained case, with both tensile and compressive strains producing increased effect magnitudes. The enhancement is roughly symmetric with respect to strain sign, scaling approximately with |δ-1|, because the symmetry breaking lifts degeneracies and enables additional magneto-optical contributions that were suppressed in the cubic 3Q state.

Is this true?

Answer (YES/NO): YES